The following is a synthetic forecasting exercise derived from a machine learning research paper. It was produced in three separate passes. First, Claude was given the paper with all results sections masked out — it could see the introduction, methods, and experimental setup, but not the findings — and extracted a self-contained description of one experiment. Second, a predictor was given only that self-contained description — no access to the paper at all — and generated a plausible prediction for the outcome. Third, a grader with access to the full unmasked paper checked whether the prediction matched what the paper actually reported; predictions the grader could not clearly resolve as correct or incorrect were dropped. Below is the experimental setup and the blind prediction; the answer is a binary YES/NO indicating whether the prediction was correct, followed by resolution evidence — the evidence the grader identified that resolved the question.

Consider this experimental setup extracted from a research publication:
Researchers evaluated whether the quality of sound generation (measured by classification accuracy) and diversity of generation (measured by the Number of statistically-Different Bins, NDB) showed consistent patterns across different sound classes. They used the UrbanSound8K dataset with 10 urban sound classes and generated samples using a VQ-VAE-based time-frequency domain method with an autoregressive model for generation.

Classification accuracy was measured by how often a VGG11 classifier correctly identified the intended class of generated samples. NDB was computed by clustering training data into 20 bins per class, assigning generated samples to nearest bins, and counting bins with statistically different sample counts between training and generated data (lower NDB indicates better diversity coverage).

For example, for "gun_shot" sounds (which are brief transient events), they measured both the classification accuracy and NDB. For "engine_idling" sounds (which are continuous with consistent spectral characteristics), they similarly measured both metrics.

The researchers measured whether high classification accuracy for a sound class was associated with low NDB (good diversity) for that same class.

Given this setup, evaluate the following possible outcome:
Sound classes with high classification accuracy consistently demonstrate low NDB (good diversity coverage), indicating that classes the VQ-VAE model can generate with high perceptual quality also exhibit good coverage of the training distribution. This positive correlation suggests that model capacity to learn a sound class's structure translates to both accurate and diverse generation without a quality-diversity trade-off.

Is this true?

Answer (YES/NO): NO